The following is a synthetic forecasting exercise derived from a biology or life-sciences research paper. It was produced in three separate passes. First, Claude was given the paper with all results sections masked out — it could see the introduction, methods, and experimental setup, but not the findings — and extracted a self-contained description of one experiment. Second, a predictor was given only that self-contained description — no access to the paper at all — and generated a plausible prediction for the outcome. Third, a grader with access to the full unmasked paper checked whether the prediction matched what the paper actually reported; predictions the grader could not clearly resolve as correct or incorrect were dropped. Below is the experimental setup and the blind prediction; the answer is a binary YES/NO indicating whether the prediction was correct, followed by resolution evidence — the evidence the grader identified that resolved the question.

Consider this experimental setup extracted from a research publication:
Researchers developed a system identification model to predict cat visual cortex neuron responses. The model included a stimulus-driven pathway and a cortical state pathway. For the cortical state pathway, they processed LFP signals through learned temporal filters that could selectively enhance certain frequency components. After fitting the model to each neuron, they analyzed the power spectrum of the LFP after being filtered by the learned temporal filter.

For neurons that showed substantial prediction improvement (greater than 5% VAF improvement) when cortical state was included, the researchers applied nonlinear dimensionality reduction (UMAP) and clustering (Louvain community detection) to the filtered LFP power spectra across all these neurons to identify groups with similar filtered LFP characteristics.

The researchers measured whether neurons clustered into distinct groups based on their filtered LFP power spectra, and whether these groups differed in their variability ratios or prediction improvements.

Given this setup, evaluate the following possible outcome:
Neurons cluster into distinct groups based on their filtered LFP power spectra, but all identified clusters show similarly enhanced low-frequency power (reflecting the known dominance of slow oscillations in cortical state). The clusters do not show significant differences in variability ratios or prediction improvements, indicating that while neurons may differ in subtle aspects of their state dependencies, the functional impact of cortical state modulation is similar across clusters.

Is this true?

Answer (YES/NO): NO